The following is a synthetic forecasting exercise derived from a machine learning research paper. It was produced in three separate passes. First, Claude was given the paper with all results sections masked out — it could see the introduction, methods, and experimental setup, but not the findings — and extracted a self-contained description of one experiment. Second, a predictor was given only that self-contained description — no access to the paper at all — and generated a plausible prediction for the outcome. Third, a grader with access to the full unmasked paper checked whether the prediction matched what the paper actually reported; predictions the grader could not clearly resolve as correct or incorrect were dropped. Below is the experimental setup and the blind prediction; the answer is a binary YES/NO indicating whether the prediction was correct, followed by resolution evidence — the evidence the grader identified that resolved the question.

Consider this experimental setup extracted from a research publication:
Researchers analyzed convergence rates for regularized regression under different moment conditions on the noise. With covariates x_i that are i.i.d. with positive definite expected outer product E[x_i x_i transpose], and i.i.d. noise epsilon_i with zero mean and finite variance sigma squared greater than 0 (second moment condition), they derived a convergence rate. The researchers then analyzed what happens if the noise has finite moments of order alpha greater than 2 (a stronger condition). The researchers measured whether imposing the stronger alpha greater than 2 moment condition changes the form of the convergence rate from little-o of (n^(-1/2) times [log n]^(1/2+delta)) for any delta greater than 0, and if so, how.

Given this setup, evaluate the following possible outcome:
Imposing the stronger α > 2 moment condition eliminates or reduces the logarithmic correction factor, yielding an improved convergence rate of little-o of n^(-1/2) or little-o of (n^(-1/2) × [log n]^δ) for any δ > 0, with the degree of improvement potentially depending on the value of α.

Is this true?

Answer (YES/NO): NO